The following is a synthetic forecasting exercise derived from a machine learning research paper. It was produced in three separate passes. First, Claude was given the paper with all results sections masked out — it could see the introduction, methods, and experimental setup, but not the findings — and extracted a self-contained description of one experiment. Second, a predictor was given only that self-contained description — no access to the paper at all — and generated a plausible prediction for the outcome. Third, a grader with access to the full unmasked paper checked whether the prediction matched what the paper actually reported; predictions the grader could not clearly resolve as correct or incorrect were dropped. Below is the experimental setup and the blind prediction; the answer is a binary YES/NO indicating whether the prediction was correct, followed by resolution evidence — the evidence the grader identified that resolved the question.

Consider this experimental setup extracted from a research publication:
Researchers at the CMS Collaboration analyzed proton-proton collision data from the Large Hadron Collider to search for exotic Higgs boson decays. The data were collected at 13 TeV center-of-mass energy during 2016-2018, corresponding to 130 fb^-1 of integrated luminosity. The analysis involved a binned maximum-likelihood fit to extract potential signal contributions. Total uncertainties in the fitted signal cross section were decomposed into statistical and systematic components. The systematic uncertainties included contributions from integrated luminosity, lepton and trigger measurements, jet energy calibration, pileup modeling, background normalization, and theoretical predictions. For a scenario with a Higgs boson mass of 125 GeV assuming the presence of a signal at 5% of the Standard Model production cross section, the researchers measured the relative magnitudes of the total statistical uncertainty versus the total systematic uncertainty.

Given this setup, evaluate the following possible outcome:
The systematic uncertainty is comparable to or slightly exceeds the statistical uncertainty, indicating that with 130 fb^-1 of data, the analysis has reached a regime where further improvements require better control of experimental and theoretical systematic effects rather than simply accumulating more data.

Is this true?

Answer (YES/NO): NO